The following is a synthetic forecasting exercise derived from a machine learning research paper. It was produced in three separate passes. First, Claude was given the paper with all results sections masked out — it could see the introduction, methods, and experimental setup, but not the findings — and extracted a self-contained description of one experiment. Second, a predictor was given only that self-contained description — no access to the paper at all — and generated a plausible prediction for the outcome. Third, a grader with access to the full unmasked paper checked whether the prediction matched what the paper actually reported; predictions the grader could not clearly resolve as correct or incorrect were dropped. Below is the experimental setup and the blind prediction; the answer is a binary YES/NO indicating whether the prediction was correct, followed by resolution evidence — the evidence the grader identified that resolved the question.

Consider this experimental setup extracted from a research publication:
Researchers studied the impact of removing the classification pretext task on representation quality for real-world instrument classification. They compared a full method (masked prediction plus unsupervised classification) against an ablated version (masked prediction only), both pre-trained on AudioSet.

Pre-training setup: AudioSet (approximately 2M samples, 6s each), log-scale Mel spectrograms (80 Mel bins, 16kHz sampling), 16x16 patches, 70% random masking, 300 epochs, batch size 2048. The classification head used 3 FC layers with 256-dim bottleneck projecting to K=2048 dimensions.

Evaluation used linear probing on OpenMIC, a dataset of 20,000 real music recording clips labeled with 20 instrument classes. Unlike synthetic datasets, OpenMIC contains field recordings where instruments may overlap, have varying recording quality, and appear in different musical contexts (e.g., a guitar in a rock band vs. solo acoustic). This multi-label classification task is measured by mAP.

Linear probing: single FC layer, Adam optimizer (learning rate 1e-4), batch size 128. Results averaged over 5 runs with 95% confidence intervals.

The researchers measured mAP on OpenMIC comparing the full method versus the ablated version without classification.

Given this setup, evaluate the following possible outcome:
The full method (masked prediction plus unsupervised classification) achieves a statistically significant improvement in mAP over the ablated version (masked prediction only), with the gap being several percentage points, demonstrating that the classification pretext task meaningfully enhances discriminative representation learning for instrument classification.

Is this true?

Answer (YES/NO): NO